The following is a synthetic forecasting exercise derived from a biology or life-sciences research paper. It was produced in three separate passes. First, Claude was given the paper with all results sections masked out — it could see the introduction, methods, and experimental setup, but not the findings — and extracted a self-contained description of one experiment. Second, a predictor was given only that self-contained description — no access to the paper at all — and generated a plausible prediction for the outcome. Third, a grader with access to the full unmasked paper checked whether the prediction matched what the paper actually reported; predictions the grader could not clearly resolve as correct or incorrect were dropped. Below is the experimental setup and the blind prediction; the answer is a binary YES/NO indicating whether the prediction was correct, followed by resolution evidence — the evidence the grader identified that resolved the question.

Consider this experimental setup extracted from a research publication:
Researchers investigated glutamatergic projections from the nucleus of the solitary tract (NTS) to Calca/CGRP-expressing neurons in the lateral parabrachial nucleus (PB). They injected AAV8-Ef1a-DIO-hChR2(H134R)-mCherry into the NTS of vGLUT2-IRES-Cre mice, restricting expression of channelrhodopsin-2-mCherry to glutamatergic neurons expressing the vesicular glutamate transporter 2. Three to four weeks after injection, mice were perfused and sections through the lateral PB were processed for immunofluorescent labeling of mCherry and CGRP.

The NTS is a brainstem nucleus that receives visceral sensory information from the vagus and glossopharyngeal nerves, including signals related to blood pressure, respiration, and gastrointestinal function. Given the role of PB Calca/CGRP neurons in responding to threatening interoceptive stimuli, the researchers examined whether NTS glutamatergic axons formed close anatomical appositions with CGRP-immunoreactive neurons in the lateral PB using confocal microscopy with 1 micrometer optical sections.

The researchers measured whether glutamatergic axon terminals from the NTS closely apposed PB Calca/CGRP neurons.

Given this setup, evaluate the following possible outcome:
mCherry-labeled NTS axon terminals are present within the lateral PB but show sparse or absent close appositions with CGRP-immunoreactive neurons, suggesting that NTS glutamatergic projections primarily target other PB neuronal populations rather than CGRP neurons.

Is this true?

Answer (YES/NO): NO